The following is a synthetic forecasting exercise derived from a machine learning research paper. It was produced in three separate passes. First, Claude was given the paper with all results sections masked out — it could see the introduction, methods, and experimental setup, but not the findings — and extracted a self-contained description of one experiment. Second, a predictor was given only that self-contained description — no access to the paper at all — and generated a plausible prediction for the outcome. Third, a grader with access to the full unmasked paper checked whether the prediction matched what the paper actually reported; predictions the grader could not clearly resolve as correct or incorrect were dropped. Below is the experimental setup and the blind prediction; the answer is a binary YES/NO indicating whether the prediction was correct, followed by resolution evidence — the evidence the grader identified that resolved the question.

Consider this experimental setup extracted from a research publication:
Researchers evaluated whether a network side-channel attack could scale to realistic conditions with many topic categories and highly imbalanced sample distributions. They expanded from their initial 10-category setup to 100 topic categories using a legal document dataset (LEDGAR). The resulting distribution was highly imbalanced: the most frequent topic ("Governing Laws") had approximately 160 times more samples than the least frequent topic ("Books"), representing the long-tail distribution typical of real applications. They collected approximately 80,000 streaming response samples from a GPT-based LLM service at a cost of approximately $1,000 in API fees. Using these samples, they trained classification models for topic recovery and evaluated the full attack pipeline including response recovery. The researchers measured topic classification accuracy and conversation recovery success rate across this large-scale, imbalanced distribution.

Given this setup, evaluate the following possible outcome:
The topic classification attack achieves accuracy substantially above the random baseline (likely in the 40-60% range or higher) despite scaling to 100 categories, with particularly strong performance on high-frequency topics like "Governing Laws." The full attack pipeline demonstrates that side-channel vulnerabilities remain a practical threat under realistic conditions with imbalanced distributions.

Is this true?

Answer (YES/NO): YES